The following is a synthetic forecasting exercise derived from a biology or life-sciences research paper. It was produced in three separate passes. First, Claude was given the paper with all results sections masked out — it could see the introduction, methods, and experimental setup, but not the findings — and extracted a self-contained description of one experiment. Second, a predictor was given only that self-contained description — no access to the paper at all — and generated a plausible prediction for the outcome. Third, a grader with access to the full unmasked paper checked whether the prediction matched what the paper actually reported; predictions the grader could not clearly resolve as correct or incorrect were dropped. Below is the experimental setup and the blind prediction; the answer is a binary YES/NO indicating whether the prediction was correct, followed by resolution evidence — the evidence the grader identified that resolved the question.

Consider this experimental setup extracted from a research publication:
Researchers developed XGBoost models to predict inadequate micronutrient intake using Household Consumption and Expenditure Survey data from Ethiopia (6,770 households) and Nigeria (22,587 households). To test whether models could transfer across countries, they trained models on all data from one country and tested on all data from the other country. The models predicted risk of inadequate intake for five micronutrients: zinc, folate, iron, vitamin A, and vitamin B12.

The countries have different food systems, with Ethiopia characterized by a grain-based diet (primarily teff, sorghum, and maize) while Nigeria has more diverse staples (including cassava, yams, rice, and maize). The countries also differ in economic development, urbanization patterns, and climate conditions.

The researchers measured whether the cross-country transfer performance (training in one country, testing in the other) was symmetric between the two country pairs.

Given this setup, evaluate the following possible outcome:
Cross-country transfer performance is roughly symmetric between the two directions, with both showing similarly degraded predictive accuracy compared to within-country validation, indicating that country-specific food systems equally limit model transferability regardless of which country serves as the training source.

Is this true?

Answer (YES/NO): NO